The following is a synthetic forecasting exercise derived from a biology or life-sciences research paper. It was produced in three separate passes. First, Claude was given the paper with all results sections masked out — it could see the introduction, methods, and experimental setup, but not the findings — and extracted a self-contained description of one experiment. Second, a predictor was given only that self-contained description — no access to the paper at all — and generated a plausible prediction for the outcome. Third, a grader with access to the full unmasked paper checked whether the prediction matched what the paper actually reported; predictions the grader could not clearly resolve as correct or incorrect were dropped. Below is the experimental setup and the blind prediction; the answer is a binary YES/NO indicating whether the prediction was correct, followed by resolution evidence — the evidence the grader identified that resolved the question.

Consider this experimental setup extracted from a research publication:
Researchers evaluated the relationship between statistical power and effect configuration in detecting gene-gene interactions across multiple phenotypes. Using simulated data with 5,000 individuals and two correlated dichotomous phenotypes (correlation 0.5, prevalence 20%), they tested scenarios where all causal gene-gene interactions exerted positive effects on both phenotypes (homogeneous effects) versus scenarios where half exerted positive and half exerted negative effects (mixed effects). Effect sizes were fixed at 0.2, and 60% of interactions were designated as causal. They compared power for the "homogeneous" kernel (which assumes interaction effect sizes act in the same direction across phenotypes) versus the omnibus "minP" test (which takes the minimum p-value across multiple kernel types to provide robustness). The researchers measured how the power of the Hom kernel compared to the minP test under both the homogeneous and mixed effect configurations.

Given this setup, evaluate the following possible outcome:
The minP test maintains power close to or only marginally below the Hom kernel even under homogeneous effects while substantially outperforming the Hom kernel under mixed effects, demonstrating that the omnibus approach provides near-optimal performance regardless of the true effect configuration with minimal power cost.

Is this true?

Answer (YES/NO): NO